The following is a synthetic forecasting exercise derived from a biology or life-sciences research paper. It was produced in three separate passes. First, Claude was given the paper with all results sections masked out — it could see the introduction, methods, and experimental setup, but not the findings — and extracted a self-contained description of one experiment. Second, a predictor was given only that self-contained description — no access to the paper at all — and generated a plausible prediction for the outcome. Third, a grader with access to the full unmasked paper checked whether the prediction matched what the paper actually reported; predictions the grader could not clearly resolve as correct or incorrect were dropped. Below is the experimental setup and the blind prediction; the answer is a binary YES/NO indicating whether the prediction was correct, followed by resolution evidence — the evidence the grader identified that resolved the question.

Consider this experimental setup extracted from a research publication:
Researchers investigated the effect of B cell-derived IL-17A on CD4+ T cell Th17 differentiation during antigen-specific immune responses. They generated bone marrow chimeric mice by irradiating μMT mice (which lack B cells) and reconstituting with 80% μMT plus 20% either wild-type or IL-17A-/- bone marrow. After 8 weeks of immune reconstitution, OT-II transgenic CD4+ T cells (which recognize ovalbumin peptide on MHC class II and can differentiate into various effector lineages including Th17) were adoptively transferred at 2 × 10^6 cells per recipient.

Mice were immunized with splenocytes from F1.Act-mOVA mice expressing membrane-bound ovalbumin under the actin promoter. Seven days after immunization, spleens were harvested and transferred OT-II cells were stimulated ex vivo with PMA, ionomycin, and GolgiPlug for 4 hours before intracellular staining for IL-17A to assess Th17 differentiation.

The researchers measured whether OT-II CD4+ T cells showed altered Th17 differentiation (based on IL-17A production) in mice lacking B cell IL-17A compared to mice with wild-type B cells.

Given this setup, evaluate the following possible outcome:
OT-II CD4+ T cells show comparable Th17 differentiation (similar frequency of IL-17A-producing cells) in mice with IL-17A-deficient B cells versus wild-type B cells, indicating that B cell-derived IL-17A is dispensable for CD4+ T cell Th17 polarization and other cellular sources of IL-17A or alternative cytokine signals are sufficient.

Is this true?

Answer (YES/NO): NO